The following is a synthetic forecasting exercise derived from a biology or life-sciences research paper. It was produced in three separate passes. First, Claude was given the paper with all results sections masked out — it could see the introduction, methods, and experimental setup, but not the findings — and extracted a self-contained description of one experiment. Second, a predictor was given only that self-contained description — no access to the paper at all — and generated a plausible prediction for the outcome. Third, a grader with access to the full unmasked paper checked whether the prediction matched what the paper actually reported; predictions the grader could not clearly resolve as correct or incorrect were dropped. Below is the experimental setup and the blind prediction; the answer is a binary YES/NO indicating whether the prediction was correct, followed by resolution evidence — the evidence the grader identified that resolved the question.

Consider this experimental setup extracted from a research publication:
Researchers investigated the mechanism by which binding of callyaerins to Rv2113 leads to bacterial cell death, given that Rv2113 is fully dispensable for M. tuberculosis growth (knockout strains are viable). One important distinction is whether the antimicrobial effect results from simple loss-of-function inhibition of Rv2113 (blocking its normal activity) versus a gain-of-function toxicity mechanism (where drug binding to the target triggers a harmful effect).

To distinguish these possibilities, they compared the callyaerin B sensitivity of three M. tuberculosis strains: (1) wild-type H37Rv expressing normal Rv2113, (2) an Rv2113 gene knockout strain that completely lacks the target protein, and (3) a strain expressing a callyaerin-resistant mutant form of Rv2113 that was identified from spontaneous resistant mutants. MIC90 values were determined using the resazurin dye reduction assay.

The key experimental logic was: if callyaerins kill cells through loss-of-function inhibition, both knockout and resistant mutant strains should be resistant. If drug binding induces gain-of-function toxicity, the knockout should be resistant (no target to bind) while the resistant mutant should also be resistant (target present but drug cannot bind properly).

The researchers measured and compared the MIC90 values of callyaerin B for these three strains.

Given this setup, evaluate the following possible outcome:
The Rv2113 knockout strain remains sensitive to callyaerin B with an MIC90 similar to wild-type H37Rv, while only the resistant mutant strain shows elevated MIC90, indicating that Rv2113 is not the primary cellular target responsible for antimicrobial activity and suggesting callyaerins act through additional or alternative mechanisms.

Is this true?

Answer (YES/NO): NO